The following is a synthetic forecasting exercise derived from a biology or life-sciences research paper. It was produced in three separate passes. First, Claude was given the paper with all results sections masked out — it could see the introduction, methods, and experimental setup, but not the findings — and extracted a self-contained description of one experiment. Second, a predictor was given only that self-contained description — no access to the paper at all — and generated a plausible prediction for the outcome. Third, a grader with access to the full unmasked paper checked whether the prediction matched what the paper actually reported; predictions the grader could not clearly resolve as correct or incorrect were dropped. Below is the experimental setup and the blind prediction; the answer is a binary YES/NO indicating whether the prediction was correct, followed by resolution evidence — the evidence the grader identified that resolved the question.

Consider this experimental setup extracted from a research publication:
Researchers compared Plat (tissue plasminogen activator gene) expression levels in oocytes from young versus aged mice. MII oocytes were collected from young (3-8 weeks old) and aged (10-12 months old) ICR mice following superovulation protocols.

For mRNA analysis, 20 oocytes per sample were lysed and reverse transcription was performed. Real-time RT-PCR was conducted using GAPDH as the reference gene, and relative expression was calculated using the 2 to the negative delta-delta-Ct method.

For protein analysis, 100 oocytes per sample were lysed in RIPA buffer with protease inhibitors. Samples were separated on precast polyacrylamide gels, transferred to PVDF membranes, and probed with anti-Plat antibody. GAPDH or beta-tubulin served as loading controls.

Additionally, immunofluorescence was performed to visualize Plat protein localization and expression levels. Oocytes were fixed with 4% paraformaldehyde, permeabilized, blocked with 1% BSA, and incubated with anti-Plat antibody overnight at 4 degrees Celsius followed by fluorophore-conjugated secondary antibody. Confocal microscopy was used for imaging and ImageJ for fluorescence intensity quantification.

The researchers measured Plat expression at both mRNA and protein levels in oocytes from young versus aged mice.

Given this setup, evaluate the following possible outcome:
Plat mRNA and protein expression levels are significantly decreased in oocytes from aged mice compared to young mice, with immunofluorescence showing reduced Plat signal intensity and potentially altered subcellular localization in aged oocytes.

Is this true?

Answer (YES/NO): YES